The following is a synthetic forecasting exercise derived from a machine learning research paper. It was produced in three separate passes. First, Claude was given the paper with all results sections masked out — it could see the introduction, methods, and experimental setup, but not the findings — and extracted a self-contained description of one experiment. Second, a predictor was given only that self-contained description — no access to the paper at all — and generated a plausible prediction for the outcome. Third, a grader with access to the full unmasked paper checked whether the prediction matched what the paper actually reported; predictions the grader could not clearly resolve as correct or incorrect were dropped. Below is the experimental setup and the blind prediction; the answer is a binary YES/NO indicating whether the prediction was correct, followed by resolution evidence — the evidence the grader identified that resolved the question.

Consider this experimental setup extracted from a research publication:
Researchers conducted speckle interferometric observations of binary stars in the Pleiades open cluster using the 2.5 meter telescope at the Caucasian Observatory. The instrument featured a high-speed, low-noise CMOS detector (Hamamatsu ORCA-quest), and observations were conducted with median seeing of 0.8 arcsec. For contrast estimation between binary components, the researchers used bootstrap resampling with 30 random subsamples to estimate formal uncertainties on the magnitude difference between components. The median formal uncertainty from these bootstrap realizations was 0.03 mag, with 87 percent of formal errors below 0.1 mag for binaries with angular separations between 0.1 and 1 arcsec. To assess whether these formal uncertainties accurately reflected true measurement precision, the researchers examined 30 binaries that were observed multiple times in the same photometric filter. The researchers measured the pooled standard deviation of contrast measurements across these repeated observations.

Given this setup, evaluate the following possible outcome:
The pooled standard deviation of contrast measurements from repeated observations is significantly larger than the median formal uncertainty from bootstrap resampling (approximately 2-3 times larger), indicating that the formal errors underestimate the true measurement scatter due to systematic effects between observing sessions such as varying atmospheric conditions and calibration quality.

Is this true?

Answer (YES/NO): NO